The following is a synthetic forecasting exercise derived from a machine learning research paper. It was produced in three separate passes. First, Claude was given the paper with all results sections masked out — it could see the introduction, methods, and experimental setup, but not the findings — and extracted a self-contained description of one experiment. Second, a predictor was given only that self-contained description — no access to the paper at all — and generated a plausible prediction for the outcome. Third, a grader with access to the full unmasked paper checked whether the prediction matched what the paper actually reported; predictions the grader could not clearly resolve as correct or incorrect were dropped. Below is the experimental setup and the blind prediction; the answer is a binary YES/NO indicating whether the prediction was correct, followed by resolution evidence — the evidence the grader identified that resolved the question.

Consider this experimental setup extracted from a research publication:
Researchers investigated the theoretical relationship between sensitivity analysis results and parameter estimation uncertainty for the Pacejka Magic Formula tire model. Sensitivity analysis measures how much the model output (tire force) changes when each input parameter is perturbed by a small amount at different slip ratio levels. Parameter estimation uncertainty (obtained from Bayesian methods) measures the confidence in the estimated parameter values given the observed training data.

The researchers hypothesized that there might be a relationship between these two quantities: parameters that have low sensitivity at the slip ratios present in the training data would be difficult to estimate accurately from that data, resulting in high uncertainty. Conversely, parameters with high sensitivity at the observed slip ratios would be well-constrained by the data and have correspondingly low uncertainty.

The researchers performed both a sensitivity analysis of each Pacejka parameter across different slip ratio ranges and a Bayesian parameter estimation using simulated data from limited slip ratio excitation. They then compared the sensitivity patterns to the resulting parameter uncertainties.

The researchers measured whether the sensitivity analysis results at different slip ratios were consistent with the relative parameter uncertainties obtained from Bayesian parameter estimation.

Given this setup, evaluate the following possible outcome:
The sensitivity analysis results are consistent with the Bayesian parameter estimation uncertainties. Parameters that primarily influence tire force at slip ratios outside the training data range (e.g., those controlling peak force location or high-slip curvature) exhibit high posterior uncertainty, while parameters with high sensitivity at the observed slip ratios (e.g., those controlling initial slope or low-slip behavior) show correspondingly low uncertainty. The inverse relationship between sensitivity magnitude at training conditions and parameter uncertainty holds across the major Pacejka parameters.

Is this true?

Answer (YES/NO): YES